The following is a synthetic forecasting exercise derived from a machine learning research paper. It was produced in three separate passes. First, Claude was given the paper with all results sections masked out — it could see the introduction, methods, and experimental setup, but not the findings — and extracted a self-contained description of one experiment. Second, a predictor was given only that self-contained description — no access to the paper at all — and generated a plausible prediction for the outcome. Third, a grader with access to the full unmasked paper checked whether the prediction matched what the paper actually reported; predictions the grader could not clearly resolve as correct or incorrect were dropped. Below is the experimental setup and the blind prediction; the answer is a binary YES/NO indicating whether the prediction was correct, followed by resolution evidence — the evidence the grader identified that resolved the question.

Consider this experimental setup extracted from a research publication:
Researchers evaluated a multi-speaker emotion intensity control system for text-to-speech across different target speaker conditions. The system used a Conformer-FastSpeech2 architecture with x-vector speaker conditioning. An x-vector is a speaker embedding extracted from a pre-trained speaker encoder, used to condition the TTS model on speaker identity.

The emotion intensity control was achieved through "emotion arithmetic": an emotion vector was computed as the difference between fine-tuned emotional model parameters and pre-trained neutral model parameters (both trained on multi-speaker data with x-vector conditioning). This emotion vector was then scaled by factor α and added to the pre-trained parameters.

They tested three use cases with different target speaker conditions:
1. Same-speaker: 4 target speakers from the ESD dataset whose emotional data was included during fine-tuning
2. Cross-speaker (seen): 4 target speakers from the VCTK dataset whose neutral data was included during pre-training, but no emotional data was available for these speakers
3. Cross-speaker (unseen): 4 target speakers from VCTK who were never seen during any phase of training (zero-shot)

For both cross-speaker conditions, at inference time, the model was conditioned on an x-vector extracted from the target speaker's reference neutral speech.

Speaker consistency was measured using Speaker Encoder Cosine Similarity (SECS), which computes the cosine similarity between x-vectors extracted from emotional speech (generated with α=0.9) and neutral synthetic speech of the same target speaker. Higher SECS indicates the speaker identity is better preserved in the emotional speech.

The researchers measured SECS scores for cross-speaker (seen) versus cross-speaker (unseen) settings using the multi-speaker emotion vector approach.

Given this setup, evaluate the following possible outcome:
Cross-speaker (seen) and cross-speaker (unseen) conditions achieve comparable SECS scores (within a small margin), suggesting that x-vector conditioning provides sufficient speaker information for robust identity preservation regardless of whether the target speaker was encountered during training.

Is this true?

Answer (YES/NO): YES